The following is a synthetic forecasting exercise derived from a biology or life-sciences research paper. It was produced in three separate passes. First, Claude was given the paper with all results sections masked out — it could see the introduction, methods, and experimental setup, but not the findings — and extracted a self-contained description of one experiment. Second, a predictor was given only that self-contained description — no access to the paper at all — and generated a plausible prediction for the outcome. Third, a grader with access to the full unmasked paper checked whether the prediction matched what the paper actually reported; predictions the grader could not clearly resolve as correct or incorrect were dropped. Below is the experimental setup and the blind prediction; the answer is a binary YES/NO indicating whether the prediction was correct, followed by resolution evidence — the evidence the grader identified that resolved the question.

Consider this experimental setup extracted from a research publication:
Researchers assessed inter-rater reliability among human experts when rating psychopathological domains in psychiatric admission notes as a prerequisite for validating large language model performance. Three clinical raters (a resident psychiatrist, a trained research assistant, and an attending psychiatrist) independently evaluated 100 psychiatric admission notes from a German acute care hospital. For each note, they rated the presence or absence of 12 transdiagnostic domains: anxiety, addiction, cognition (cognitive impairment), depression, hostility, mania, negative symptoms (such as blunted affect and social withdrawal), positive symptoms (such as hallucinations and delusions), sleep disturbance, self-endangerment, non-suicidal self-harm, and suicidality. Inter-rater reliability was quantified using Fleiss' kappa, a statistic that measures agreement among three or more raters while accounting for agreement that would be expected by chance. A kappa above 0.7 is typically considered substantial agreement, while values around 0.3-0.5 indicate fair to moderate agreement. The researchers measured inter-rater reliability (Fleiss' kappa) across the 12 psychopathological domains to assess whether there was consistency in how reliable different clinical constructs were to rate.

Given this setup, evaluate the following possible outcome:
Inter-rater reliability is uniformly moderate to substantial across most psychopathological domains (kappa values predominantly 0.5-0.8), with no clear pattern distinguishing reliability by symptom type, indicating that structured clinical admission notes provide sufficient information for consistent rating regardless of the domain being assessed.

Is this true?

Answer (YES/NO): NO